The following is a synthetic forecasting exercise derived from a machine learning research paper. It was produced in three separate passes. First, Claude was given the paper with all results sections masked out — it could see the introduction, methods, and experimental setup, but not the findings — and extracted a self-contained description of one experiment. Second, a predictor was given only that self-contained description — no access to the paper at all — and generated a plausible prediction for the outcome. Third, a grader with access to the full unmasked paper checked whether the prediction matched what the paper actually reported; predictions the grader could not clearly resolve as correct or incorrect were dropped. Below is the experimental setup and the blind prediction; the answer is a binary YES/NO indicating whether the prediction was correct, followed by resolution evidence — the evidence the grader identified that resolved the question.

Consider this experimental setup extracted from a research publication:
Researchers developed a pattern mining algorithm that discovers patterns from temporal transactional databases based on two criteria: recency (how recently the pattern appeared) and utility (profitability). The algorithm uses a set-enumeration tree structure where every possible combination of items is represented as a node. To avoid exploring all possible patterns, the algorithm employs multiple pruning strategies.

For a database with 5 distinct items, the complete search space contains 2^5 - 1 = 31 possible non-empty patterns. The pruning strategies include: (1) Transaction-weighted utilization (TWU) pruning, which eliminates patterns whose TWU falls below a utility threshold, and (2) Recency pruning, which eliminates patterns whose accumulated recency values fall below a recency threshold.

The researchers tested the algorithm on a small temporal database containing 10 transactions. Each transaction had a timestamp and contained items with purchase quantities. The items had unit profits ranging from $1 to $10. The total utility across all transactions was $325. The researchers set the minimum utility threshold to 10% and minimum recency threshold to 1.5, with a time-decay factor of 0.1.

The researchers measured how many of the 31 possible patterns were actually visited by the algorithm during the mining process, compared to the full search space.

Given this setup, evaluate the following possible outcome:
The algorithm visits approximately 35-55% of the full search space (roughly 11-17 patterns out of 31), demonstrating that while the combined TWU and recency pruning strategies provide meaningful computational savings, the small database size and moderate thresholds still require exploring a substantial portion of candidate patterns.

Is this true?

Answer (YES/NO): NO